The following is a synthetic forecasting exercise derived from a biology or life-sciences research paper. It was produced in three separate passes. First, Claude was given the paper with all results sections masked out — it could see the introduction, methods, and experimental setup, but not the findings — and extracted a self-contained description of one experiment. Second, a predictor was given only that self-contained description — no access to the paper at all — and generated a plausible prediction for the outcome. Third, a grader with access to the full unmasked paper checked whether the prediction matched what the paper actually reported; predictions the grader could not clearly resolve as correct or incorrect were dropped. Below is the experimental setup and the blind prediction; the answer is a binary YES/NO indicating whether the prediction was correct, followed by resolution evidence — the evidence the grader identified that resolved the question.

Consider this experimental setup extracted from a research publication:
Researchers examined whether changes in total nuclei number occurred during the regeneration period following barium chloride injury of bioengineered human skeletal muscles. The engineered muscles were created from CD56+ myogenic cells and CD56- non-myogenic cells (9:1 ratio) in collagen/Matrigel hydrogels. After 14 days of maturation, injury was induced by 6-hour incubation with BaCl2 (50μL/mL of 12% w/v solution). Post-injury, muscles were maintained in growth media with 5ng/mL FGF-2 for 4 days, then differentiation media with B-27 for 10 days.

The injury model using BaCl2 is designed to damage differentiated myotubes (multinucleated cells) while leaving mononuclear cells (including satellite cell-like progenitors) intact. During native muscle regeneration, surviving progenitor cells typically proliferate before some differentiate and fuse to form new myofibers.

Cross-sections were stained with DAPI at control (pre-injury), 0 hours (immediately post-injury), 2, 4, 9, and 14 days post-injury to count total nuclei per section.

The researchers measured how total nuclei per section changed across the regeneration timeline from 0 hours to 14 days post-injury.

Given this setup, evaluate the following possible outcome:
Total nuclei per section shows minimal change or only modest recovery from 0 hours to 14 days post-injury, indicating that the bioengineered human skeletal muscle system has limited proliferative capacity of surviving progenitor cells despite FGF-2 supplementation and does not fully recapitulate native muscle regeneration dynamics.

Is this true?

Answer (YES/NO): NO